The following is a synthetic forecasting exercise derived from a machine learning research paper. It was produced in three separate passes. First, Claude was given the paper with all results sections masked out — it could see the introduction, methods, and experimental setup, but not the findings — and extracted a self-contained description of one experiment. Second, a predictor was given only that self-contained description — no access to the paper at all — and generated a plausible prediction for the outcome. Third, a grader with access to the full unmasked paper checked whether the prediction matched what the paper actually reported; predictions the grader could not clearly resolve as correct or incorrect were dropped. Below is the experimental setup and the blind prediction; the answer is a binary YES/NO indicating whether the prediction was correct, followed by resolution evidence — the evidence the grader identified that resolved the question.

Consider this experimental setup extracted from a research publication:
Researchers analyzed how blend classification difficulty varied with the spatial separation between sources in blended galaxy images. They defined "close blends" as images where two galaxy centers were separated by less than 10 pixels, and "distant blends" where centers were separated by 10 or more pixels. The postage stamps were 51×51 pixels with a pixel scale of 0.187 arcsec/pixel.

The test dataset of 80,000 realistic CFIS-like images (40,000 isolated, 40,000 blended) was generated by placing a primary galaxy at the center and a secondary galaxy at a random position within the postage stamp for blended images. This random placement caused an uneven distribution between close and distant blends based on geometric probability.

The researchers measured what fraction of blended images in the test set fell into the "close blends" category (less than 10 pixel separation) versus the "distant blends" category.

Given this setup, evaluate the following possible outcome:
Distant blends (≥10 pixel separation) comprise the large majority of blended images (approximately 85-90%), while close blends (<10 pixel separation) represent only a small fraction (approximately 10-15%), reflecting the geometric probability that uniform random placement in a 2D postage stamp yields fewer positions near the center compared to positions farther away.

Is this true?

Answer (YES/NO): YES